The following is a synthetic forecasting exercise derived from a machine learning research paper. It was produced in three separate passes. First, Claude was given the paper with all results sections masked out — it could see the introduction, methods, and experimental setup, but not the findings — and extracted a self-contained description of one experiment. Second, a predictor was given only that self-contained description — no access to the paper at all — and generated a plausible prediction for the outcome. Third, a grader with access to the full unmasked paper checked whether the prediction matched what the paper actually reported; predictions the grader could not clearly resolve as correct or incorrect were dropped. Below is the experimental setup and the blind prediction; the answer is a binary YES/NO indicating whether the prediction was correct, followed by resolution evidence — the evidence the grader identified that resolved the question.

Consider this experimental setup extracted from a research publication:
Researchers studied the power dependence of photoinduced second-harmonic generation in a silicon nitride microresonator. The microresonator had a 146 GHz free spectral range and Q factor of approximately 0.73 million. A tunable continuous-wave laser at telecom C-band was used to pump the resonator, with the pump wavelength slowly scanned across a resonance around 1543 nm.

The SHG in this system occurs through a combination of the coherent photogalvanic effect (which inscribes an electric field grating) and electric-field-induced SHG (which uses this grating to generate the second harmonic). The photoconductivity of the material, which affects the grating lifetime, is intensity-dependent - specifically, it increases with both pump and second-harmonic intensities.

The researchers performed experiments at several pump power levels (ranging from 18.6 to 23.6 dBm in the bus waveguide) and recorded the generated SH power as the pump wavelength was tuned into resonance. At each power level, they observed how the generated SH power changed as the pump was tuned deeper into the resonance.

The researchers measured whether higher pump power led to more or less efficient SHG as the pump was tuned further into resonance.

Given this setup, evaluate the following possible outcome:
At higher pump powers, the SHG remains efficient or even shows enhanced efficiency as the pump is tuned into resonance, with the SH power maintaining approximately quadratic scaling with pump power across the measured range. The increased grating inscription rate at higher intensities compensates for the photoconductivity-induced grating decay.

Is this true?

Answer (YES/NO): NO